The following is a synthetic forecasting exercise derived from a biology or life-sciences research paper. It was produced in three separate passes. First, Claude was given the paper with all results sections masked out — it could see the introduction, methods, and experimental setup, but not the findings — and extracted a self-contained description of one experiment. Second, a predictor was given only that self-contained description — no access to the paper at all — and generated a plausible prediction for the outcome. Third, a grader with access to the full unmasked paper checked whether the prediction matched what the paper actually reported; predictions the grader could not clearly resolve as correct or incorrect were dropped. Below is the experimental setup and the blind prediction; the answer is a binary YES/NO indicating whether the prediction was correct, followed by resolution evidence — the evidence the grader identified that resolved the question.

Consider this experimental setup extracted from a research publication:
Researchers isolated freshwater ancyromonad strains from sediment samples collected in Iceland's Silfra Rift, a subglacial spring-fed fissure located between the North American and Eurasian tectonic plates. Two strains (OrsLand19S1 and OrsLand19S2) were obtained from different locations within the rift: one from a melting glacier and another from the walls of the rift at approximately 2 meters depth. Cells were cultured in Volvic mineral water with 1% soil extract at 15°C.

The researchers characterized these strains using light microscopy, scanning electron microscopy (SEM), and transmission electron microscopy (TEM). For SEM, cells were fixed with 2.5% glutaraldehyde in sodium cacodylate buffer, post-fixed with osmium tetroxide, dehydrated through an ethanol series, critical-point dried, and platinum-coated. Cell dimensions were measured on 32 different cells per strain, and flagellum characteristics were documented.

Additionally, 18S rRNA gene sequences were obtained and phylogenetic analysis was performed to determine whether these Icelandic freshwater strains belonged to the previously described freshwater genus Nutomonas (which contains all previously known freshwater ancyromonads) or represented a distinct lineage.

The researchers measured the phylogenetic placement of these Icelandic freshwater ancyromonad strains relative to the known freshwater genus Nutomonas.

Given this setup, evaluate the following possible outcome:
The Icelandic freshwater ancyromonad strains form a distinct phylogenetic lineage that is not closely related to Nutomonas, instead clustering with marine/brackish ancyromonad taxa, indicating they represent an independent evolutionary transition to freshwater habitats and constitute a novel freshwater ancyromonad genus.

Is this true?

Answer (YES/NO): NO